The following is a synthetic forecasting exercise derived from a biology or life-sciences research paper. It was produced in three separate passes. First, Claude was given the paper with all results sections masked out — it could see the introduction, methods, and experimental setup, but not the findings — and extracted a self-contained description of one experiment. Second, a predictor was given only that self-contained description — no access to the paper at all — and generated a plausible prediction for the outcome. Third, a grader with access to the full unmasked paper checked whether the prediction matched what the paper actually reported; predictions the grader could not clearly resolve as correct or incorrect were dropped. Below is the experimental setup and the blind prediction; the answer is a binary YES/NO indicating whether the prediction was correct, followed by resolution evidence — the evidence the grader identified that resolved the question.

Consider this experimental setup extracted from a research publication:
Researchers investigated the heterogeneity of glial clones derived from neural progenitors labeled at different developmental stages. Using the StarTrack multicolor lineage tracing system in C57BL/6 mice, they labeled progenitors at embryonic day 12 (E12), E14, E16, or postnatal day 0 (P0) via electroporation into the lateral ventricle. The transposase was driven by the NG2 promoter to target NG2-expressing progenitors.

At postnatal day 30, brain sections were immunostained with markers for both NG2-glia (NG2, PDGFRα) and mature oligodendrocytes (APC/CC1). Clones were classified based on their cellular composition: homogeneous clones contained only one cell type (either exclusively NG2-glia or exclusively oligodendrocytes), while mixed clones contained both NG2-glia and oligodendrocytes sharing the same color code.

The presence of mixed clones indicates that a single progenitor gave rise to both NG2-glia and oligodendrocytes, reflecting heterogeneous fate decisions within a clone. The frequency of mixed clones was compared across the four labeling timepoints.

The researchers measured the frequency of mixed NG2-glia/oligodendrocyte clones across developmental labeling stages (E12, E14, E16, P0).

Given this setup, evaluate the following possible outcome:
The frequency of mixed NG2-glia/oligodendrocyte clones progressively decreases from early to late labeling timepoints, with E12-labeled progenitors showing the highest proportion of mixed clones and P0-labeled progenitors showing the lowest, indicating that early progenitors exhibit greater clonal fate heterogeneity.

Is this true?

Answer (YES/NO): NO